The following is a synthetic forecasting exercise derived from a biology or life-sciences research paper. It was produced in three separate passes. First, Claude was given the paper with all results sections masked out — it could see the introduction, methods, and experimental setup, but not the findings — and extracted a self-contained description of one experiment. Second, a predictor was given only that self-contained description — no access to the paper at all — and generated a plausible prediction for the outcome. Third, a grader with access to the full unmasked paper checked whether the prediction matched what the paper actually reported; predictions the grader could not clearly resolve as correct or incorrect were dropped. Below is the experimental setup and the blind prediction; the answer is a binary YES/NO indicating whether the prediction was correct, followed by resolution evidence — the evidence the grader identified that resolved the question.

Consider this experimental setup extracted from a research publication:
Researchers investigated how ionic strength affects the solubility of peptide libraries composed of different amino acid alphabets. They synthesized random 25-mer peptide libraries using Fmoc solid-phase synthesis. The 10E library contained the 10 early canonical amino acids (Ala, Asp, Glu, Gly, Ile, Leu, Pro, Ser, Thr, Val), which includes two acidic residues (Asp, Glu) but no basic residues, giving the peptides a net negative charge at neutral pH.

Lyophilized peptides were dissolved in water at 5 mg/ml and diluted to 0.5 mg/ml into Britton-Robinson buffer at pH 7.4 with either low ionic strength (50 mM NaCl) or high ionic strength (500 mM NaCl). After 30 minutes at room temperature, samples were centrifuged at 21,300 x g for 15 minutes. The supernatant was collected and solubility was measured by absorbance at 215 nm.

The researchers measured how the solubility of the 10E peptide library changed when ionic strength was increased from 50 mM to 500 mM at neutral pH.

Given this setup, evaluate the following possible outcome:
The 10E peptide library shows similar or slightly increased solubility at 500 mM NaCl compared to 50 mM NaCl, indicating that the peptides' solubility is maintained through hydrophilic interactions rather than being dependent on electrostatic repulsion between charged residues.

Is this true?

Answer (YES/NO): YES